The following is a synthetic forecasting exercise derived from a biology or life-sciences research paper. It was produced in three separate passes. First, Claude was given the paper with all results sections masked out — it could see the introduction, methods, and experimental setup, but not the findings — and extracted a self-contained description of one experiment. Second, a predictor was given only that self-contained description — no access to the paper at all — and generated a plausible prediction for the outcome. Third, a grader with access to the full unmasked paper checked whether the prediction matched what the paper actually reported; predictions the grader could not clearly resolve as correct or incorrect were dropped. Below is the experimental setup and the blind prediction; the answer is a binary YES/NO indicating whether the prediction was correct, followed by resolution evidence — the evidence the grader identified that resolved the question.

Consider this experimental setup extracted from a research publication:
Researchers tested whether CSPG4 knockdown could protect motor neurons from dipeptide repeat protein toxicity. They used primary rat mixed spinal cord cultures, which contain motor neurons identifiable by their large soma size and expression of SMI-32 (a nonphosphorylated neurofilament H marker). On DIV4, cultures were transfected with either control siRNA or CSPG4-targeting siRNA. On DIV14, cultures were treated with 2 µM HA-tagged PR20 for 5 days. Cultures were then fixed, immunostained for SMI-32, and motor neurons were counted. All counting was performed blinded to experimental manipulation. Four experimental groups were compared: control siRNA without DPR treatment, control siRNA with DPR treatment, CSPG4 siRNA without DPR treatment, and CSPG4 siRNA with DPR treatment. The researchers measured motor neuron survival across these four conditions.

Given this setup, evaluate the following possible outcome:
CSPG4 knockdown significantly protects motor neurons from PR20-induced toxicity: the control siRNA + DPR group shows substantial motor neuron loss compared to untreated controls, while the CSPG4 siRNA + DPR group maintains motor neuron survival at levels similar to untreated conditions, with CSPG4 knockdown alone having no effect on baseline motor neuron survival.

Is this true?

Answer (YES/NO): YES